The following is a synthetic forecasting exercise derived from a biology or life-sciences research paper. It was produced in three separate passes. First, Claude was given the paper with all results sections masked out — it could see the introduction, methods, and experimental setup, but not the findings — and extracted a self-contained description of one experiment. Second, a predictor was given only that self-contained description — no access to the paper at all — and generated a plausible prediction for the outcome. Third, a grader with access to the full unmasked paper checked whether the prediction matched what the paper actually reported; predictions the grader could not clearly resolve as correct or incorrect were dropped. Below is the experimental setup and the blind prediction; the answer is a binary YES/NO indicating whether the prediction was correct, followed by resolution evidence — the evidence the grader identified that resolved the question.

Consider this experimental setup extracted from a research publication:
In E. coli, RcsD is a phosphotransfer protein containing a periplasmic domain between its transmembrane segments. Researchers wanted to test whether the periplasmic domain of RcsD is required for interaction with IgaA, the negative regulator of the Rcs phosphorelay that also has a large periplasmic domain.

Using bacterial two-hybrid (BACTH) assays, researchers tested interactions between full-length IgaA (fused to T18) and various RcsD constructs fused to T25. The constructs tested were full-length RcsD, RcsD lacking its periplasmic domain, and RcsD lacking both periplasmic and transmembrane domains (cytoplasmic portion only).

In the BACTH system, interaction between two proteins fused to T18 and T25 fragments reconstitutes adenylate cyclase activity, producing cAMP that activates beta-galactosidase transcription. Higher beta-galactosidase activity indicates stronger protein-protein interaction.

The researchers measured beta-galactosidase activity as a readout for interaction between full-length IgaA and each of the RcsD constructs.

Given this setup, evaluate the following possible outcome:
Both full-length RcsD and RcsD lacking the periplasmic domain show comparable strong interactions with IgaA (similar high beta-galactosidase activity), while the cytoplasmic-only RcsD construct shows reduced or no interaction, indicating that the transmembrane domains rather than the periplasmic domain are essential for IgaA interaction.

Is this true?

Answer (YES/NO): NO